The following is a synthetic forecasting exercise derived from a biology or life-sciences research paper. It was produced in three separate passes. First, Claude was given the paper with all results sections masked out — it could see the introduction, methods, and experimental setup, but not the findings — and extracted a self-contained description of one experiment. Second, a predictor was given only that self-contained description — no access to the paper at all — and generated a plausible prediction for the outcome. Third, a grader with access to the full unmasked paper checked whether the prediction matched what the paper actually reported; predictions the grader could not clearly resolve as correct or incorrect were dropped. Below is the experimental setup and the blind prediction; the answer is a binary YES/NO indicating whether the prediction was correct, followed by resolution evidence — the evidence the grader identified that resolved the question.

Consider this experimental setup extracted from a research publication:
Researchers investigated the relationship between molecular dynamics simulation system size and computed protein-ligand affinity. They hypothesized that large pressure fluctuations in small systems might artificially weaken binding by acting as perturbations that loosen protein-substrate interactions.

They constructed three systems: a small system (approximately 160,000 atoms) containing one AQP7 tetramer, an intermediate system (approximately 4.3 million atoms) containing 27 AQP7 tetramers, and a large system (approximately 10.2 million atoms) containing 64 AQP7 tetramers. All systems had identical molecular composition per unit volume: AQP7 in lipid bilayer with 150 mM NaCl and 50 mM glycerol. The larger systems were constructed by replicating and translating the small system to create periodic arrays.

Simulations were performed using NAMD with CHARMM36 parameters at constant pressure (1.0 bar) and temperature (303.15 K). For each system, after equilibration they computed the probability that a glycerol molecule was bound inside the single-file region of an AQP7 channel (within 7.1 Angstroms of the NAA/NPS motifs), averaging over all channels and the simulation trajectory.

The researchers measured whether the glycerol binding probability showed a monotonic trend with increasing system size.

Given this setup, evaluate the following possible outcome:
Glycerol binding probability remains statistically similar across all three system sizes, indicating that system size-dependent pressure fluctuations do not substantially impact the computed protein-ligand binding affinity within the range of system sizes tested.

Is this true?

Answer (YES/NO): NO